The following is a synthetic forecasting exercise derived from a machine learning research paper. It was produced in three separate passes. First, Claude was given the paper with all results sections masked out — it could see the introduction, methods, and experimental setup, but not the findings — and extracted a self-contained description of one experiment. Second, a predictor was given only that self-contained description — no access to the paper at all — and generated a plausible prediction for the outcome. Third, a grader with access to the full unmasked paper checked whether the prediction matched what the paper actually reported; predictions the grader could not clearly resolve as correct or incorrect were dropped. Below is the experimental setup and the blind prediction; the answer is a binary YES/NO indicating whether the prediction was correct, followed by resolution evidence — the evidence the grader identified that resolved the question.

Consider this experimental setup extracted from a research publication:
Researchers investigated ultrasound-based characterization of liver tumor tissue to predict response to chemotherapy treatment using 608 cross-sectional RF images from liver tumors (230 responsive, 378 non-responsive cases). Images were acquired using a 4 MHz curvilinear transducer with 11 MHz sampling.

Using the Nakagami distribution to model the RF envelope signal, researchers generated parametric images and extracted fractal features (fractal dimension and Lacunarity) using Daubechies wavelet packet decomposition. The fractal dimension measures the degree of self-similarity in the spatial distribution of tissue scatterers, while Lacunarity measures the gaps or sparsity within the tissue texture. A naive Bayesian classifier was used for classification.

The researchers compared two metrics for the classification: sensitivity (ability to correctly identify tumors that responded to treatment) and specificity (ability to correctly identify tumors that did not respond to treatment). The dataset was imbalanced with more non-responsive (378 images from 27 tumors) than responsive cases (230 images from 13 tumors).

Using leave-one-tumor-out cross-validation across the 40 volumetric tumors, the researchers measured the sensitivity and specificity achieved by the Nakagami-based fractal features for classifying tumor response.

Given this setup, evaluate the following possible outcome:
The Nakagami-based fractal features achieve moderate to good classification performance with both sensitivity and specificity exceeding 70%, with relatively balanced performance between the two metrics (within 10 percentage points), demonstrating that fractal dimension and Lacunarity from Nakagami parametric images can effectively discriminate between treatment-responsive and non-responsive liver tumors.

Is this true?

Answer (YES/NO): NO